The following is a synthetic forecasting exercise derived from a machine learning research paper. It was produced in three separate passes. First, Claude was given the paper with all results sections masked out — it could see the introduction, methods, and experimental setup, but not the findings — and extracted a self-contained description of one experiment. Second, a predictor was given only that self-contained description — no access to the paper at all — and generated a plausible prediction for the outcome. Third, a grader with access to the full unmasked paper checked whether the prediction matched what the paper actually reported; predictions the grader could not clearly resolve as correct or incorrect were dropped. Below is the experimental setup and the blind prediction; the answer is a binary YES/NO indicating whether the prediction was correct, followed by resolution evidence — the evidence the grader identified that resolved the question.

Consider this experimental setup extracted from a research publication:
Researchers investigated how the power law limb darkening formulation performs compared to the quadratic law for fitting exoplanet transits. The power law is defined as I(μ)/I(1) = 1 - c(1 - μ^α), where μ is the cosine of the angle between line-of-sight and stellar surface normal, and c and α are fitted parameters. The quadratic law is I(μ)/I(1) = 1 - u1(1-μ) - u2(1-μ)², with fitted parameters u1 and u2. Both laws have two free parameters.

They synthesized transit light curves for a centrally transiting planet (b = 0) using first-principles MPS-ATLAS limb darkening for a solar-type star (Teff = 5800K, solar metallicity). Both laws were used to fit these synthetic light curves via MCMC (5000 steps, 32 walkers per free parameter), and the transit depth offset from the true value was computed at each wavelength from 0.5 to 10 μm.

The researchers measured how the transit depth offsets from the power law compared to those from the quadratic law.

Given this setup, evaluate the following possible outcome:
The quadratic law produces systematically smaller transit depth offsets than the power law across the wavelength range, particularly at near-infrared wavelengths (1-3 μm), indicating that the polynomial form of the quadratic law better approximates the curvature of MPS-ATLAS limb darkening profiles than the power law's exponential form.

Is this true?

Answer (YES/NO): NO